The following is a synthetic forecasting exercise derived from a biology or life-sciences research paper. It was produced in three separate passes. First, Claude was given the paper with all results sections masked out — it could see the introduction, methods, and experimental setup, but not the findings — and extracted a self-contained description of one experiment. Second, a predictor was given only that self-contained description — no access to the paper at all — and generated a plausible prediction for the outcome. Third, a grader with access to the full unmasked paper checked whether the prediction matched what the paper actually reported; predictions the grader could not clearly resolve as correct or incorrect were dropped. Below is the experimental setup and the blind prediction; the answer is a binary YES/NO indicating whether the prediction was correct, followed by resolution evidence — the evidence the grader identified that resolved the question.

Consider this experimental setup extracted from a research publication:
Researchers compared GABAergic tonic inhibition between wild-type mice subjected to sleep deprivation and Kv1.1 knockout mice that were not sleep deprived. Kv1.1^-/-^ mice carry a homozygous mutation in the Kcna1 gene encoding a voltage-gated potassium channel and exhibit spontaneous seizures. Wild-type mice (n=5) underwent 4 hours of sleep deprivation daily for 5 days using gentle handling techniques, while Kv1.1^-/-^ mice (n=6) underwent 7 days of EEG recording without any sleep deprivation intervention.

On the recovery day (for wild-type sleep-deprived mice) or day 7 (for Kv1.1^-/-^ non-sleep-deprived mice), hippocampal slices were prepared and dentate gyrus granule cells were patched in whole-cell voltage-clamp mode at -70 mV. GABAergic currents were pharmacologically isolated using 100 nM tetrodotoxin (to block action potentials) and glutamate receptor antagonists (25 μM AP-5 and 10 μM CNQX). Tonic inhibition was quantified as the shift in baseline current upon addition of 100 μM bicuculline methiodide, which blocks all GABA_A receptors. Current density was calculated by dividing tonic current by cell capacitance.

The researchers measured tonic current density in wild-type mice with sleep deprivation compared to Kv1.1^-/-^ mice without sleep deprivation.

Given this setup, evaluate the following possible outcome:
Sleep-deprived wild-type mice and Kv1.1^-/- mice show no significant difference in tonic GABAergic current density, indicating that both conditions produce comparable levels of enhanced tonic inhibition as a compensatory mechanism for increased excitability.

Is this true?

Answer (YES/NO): NO